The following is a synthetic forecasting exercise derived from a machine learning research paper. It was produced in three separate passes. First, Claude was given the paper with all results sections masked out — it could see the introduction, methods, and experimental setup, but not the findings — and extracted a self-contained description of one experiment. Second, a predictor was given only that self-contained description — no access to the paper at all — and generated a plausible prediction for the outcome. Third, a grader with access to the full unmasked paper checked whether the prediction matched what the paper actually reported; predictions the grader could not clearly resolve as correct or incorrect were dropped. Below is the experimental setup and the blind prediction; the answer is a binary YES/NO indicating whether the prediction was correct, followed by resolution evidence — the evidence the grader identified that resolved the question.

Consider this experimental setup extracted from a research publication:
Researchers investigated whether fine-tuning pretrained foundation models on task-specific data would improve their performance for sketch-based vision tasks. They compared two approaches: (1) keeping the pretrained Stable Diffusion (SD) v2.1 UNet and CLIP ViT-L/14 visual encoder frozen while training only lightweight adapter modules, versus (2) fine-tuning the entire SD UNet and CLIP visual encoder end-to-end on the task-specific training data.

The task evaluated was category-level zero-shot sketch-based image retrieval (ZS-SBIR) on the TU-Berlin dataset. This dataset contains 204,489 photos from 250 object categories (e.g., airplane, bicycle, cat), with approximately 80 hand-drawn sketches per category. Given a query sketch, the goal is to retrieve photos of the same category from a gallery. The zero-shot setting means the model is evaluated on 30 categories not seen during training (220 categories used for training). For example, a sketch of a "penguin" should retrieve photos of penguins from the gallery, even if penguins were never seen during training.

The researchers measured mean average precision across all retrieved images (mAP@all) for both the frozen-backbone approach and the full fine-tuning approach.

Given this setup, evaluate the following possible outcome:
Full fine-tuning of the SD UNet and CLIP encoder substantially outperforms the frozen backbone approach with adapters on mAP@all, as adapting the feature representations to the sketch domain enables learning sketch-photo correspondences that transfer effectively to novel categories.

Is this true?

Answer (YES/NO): NO